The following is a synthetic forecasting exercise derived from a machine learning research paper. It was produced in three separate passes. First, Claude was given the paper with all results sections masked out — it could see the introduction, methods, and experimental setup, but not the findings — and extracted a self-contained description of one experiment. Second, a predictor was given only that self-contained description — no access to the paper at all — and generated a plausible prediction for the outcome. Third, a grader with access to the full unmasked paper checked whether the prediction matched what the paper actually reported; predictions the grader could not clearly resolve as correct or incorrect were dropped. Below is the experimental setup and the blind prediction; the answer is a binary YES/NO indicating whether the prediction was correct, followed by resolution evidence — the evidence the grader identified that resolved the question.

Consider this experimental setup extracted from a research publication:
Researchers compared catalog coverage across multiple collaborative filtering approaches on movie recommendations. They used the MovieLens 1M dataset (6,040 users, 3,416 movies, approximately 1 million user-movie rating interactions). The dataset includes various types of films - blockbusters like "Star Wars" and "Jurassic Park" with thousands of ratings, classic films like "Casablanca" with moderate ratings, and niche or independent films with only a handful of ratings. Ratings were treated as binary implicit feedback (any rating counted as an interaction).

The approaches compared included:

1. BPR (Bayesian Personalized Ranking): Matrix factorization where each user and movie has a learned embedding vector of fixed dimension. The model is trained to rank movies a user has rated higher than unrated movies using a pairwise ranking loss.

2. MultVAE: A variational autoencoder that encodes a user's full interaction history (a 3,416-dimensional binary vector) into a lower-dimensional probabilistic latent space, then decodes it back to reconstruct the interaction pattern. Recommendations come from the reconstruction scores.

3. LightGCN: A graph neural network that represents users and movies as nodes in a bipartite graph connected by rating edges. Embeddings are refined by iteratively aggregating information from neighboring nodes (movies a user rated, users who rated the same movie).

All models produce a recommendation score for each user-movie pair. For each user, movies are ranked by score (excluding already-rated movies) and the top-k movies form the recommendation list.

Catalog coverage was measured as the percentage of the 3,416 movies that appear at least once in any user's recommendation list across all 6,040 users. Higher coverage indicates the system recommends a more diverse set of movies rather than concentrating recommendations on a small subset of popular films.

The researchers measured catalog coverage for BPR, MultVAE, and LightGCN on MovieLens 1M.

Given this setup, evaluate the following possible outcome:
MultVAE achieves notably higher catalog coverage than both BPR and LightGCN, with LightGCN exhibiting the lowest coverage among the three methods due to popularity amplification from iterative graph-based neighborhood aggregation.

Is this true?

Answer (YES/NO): NO